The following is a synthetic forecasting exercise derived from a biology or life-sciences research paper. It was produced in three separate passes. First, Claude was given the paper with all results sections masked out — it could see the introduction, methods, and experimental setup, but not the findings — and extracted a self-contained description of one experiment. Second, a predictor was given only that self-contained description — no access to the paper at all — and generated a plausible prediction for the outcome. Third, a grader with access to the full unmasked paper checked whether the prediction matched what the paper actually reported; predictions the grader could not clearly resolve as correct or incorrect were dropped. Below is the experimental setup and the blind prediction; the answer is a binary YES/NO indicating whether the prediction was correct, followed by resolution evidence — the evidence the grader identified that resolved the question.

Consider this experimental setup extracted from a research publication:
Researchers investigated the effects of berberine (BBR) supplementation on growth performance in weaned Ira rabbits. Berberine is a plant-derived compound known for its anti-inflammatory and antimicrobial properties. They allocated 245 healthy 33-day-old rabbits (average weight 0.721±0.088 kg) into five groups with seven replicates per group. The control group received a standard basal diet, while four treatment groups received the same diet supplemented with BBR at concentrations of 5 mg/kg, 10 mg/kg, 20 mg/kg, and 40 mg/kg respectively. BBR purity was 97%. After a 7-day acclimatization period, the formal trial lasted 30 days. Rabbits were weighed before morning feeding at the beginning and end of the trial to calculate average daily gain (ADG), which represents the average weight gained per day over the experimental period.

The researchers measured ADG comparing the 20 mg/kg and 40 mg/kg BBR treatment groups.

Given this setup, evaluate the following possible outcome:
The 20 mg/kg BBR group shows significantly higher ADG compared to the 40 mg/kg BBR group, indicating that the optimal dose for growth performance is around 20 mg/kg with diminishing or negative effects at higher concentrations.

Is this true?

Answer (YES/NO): YES